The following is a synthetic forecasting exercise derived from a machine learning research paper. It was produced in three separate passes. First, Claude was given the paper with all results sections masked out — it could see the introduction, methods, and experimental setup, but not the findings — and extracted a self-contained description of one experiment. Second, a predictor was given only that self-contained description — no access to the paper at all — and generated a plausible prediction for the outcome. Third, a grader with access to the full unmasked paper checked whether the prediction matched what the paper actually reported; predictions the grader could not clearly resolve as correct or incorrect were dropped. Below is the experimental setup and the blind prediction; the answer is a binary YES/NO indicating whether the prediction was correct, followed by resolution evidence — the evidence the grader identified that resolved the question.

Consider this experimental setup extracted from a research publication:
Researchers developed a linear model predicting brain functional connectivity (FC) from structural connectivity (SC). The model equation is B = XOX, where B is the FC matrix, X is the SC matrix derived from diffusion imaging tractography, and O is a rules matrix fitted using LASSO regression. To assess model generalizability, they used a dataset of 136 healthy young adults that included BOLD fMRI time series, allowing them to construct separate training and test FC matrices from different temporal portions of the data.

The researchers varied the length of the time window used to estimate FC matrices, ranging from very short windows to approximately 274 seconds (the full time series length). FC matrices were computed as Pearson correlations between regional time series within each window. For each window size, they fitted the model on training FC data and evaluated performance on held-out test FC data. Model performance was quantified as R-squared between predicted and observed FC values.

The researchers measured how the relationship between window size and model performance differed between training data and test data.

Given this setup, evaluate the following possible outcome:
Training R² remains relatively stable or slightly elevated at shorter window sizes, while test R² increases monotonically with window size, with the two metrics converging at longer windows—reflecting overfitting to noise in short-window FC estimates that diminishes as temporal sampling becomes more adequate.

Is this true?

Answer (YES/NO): NO